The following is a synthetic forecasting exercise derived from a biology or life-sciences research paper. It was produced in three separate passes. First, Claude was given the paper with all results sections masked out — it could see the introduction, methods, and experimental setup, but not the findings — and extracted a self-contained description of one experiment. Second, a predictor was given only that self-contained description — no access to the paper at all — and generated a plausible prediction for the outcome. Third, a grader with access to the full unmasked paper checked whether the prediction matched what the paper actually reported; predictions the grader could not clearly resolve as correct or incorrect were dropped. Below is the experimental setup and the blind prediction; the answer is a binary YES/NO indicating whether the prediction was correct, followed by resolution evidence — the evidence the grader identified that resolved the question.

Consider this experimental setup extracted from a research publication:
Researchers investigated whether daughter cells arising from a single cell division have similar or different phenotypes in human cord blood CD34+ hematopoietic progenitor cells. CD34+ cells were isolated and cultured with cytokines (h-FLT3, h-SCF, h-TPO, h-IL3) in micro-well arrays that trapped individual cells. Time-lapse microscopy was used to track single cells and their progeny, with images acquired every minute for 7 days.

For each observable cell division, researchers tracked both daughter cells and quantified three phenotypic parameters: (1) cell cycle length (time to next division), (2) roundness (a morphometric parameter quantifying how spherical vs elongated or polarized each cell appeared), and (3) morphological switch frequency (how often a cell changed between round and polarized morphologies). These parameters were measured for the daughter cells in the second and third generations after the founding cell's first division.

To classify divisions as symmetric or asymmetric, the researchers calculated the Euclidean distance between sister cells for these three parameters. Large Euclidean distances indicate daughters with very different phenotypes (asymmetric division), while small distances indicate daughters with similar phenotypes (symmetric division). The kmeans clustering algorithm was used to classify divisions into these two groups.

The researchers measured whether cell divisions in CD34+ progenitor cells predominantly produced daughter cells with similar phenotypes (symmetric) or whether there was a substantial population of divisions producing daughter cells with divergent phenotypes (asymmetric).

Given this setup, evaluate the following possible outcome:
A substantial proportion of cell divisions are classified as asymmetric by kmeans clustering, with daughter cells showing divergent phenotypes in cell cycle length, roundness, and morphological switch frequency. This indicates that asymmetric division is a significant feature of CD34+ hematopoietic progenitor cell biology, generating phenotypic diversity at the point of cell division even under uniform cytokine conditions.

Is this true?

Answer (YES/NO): YES